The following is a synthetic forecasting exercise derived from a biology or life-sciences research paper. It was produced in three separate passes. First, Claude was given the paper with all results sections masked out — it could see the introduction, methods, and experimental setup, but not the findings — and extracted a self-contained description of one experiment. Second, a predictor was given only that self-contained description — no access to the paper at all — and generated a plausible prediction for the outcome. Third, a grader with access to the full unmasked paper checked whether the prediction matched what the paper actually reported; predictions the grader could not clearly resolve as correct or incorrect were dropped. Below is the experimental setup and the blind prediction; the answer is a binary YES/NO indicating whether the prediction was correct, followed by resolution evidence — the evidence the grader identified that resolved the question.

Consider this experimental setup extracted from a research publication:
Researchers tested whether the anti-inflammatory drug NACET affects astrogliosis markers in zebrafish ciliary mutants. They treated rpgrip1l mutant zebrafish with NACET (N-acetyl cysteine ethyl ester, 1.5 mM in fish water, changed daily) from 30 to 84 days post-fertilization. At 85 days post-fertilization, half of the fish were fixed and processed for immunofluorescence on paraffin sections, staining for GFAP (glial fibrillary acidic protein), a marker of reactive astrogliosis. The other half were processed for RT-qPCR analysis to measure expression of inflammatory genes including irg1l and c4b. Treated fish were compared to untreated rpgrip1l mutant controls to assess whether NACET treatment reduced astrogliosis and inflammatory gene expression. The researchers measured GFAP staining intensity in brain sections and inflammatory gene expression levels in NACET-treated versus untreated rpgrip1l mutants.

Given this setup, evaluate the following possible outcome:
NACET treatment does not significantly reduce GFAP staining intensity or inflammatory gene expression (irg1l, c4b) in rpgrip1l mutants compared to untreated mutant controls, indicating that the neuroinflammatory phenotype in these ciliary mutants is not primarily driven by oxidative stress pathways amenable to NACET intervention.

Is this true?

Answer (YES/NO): NO